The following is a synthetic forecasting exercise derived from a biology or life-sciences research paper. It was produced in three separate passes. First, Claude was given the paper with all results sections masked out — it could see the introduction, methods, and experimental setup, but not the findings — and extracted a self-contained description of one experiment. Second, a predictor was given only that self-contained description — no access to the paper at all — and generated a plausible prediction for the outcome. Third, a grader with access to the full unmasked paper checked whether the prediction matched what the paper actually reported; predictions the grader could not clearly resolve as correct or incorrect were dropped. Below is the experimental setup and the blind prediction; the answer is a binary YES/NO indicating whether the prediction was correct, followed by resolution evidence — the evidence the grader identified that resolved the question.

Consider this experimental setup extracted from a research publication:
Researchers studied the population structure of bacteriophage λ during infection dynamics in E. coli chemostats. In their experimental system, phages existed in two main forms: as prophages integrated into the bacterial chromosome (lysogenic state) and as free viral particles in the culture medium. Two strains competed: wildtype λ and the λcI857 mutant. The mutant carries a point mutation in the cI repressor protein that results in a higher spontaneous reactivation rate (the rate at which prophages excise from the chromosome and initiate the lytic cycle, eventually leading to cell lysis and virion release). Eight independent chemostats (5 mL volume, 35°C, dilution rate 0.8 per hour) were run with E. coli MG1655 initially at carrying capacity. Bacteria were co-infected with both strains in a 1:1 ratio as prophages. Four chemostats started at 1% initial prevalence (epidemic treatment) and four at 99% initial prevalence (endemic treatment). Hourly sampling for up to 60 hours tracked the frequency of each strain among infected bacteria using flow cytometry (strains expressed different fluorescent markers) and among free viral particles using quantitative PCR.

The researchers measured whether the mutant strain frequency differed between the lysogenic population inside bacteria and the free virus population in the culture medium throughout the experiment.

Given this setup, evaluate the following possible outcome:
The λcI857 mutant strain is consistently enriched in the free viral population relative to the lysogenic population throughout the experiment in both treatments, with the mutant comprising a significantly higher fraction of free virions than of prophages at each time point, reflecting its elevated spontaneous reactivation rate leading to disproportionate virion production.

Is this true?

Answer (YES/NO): YES